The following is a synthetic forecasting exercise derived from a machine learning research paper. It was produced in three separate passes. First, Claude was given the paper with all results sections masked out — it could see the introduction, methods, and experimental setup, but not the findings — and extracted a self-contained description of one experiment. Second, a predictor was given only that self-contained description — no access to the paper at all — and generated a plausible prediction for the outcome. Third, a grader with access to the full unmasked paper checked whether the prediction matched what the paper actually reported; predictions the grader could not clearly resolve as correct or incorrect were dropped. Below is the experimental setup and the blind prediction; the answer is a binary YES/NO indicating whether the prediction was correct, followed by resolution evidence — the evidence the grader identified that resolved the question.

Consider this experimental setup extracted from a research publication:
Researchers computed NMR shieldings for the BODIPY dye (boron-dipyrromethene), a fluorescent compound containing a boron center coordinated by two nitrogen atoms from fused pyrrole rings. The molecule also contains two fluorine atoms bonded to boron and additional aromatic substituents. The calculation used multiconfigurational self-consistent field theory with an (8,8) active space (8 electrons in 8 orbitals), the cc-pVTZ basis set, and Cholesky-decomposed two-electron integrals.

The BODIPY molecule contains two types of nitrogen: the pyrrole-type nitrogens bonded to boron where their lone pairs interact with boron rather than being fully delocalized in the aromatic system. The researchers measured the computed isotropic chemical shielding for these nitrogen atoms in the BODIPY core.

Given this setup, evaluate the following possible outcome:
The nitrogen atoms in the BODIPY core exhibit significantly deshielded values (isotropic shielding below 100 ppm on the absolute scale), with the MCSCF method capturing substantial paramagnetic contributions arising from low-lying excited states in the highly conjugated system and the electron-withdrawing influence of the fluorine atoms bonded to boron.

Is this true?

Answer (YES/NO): YES